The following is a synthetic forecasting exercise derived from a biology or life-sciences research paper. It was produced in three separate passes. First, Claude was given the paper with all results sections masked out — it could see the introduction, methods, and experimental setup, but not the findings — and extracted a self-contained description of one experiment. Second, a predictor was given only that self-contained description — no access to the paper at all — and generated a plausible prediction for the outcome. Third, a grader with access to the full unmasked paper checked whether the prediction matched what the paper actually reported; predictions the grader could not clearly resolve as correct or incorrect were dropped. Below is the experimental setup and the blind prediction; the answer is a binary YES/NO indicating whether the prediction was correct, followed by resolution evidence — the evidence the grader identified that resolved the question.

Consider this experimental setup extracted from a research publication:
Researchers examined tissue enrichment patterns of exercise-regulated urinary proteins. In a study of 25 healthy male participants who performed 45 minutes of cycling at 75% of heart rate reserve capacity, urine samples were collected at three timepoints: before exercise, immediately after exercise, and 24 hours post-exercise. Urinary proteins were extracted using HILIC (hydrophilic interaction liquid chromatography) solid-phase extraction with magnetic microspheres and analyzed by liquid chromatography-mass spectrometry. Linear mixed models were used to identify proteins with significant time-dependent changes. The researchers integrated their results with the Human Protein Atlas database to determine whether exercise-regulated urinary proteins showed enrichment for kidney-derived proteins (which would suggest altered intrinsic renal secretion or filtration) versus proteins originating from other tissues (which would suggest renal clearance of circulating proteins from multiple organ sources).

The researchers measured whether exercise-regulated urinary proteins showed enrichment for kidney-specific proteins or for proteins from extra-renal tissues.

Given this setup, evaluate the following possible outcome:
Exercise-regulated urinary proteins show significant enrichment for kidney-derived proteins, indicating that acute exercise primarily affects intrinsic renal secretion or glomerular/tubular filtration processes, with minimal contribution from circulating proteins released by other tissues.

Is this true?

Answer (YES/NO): NO